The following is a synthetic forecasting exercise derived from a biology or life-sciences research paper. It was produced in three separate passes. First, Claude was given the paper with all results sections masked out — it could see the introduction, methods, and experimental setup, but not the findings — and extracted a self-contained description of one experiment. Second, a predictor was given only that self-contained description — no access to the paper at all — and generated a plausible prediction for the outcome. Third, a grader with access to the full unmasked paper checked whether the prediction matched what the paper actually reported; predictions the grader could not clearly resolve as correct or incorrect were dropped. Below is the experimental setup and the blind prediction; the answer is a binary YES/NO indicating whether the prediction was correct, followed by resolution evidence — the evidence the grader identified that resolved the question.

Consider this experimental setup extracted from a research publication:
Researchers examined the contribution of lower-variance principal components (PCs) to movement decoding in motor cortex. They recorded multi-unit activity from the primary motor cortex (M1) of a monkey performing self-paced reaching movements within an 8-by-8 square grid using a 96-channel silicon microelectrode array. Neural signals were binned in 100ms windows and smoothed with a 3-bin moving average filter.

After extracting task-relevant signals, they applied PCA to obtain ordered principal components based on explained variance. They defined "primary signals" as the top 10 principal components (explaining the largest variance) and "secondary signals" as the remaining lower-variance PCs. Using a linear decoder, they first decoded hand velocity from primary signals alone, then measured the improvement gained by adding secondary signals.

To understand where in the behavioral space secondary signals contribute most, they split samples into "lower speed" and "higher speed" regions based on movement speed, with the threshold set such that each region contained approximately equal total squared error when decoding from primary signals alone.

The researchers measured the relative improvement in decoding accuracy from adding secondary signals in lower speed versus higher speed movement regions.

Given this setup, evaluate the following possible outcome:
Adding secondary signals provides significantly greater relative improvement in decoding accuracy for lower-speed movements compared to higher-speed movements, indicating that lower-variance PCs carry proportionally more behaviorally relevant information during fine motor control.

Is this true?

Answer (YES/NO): YES